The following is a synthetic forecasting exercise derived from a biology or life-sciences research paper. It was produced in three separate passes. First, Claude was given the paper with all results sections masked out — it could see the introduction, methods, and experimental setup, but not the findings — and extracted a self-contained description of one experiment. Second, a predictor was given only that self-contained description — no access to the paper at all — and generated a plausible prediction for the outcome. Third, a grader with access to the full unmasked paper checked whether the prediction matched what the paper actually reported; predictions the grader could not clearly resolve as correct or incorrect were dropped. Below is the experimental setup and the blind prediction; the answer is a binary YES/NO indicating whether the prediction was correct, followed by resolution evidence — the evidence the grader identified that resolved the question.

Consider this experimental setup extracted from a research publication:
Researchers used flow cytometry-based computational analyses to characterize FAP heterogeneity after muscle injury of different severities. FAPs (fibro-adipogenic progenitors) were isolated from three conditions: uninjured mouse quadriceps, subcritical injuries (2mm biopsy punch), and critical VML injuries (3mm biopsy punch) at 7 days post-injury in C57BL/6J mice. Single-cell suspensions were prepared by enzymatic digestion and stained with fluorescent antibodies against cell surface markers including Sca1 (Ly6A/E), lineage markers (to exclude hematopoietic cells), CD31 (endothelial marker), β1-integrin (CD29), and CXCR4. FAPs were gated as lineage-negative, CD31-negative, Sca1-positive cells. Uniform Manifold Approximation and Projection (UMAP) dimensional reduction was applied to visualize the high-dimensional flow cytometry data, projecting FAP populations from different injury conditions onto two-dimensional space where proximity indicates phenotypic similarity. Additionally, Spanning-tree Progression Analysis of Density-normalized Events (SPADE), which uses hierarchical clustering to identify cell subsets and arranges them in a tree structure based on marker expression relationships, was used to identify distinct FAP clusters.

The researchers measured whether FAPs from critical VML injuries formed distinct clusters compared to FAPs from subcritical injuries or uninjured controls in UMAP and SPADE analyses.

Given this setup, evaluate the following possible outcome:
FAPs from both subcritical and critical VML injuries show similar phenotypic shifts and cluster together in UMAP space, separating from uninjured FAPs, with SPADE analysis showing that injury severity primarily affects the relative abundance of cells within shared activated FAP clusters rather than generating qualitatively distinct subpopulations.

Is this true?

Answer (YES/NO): NO